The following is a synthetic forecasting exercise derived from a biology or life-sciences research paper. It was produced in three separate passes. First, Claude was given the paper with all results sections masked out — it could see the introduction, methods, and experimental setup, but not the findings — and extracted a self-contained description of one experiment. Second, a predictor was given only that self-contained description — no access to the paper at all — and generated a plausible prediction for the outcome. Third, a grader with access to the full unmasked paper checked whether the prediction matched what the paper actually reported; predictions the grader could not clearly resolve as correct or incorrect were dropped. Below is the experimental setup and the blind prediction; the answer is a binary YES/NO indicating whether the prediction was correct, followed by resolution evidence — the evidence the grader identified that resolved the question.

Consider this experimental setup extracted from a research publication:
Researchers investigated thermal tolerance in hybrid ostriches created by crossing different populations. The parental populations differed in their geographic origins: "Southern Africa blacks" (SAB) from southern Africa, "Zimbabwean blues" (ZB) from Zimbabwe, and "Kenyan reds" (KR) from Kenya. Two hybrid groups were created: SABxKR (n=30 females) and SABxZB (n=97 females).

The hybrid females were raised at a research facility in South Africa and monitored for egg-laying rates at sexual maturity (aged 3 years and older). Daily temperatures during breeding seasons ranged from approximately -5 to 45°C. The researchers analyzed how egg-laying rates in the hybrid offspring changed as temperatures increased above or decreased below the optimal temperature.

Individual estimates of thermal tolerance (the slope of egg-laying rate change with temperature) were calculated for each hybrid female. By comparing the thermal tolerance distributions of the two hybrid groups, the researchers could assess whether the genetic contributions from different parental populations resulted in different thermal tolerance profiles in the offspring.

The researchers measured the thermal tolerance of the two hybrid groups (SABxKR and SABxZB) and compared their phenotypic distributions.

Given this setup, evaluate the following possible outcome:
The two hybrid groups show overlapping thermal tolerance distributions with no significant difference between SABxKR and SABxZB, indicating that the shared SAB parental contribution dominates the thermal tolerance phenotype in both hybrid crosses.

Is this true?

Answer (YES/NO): NO